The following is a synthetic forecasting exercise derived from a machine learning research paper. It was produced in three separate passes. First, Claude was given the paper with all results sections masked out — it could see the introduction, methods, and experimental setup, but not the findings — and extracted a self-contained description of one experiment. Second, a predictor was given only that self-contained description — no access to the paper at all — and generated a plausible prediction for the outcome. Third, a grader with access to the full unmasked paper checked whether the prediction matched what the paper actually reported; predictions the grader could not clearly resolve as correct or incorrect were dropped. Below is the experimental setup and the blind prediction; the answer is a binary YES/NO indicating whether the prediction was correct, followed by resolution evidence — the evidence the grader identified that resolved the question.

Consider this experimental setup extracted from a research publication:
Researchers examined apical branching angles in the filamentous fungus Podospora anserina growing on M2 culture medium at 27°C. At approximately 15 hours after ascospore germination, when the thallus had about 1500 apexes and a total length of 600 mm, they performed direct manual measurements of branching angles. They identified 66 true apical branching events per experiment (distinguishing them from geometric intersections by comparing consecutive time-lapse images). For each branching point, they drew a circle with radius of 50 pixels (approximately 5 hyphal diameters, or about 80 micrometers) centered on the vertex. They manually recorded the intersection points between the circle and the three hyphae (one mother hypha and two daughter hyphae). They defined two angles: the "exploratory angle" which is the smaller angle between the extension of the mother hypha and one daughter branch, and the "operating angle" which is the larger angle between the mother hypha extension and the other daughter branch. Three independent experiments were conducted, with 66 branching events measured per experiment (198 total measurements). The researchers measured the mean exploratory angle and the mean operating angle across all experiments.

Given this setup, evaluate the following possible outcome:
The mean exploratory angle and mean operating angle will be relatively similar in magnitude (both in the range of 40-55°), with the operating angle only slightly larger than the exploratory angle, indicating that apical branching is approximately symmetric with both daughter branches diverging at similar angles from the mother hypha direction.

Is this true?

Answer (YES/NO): NO